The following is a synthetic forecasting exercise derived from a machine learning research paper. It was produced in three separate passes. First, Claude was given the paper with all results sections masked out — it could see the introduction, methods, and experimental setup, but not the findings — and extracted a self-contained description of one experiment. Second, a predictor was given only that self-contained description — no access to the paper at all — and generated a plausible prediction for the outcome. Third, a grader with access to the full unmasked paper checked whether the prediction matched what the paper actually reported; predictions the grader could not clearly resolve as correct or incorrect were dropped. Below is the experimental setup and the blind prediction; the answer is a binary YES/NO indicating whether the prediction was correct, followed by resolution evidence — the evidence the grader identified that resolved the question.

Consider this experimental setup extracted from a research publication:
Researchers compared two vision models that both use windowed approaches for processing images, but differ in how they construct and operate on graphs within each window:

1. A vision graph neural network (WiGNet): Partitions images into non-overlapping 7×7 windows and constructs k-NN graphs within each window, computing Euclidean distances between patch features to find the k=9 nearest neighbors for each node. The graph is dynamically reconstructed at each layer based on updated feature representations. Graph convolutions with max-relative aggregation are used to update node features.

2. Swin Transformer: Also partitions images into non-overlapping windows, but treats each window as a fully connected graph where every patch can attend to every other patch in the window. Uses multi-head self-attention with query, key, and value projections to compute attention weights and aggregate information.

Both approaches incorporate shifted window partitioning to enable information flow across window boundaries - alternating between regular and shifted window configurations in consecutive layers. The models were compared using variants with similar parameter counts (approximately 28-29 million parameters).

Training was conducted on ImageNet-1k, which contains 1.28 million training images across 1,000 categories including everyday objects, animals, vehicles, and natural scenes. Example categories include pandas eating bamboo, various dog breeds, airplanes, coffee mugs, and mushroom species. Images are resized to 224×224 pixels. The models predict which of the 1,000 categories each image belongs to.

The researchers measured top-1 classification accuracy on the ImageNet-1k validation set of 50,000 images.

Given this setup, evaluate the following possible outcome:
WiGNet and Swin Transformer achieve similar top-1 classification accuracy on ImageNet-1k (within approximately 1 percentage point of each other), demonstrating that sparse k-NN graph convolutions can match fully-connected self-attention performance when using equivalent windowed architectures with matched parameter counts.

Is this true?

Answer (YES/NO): YES